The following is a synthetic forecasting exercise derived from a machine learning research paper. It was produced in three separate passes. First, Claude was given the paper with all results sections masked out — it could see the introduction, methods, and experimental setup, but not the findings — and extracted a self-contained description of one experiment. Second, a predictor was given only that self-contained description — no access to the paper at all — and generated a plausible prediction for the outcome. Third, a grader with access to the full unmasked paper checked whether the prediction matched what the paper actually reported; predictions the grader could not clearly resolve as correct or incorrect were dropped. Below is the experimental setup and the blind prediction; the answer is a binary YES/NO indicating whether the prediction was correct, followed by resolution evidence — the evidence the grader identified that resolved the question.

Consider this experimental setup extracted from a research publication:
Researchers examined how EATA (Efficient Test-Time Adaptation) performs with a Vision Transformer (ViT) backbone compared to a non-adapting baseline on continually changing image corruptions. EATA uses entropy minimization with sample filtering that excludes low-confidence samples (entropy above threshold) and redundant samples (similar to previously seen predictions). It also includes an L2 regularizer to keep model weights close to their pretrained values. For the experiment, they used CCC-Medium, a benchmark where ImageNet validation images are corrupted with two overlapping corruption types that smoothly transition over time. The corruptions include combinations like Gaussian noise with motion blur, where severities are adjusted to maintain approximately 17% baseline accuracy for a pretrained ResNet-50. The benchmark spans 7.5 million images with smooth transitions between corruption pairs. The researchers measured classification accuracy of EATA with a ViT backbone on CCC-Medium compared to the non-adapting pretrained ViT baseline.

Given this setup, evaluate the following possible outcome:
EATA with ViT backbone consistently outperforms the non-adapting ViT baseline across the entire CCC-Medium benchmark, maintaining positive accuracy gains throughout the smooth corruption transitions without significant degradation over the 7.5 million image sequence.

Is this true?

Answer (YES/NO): NO